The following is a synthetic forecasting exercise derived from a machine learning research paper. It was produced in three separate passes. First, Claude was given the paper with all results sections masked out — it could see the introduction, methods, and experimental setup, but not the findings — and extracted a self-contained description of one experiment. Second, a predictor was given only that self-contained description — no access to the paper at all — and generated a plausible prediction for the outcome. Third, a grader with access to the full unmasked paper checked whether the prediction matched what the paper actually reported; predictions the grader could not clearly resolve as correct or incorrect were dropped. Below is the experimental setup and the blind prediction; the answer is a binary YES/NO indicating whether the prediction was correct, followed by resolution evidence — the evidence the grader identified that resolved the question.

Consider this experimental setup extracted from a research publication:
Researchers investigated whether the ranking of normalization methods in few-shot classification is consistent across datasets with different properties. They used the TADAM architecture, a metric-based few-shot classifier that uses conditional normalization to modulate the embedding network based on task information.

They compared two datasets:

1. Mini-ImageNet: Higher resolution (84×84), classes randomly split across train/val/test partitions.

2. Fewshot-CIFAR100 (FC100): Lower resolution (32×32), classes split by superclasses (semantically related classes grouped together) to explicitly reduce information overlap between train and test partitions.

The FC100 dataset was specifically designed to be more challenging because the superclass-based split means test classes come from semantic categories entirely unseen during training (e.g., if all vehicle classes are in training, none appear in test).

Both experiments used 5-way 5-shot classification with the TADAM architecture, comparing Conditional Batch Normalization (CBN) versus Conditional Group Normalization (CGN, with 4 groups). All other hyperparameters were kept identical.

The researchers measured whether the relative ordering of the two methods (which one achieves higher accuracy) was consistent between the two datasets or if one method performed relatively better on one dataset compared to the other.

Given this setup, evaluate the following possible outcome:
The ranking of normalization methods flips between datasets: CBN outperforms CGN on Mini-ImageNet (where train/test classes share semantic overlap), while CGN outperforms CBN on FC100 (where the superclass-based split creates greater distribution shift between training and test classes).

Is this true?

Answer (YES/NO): NO